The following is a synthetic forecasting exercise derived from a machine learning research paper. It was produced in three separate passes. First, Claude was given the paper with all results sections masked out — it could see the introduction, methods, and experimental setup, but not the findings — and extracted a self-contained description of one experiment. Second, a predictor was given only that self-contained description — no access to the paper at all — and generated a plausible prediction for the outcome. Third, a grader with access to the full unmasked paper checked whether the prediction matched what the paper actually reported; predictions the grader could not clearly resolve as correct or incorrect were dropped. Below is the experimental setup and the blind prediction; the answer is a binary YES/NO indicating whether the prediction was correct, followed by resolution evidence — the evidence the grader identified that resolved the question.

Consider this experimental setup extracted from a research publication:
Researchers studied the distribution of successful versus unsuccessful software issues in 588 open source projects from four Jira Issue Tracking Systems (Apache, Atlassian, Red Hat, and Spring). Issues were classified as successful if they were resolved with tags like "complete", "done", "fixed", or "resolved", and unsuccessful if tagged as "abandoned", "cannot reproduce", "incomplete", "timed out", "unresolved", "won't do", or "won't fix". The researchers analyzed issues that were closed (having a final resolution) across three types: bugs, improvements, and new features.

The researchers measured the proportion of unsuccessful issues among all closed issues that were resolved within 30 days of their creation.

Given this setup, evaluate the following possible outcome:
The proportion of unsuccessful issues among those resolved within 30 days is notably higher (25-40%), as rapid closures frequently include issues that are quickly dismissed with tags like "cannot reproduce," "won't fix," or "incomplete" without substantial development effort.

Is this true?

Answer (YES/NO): NO